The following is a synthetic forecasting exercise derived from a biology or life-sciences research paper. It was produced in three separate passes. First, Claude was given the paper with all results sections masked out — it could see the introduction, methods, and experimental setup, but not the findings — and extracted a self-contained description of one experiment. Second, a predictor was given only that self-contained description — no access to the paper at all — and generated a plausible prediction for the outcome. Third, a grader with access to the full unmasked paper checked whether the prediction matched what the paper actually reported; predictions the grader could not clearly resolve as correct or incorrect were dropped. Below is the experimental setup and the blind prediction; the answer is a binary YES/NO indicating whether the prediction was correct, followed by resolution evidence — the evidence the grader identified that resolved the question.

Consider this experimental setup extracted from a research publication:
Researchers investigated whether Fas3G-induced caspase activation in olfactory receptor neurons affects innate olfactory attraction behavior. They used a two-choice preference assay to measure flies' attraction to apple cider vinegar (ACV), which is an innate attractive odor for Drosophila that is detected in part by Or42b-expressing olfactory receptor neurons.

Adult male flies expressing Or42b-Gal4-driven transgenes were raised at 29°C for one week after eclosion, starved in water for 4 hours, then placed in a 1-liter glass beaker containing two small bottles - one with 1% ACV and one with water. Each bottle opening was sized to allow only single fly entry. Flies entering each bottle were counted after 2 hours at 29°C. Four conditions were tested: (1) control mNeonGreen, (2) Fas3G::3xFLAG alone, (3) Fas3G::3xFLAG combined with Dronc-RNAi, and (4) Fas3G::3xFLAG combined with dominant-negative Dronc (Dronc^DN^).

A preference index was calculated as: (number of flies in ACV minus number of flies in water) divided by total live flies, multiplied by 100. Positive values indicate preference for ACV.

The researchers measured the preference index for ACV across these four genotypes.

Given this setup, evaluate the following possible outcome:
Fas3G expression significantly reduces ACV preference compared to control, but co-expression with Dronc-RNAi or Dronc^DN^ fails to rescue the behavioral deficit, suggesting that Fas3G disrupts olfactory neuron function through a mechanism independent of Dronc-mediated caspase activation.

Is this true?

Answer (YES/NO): NO